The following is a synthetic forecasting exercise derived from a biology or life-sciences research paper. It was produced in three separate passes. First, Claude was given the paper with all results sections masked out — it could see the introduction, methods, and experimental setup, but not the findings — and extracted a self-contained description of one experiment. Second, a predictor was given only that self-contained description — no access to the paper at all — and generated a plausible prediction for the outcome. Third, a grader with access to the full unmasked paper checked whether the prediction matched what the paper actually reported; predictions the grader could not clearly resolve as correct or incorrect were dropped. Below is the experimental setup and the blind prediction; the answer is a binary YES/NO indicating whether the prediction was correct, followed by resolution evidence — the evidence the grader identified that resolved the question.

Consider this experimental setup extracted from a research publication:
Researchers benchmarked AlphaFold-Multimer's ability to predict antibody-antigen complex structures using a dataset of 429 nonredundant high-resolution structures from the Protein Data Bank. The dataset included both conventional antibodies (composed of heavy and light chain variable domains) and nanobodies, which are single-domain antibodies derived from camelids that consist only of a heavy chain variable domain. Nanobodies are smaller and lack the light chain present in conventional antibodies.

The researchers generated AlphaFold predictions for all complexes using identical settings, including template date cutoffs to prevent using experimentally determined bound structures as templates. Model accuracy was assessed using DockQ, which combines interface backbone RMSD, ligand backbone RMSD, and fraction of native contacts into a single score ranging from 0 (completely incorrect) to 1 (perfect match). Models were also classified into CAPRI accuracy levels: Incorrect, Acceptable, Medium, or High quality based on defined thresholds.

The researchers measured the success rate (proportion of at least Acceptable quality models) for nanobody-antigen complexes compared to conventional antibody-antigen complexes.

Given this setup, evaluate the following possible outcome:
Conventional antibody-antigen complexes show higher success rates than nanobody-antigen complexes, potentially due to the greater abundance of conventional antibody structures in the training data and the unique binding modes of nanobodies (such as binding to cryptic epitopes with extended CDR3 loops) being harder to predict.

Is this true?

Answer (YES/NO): NO